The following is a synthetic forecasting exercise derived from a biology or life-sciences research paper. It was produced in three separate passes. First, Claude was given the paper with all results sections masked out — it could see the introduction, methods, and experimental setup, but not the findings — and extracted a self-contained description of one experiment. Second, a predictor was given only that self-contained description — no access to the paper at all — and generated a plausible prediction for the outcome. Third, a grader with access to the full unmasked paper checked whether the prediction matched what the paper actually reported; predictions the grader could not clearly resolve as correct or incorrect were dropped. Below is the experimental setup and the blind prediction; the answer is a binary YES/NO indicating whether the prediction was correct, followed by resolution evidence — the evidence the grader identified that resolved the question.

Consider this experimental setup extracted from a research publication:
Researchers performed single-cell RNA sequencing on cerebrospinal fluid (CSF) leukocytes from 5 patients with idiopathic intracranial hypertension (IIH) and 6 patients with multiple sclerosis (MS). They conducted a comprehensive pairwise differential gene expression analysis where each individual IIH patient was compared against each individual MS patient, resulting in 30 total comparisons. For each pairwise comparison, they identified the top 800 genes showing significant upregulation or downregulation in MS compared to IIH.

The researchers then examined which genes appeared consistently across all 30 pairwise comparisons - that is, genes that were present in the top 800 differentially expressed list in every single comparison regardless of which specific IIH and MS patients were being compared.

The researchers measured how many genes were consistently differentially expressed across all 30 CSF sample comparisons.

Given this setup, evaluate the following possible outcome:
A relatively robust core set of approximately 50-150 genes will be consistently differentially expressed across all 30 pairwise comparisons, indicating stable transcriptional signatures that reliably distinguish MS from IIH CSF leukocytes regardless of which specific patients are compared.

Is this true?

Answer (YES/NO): NO